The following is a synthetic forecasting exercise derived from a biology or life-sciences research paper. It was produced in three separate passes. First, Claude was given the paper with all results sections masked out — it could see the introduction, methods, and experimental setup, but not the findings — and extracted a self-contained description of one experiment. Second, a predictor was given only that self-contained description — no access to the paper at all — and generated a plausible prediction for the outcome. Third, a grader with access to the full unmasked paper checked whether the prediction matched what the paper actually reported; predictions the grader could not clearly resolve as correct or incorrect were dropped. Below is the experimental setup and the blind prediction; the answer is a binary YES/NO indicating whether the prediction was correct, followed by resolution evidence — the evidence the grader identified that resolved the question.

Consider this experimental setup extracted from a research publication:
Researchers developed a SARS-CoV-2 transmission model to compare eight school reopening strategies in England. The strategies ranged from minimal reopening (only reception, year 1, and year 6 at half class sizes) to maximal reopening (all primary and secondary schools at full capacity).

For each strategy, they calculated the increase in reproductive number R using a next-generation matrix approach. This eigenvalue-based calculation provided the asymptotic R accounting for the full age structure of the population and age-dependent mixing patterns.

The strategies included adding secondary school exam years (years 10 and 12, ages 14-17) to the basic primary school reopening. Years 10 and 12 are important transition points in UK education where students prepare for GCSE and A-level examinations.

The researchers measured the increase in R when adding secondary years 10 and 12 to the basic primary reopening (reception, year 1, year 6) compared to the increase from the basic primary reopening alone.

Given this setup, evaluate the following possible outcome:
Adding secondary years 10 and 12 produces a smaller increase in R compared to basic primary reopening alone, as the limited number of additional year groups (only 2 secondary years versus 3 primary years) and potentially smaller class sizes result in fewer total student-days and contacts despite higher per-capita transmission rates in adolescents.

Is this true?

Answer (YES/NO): NO